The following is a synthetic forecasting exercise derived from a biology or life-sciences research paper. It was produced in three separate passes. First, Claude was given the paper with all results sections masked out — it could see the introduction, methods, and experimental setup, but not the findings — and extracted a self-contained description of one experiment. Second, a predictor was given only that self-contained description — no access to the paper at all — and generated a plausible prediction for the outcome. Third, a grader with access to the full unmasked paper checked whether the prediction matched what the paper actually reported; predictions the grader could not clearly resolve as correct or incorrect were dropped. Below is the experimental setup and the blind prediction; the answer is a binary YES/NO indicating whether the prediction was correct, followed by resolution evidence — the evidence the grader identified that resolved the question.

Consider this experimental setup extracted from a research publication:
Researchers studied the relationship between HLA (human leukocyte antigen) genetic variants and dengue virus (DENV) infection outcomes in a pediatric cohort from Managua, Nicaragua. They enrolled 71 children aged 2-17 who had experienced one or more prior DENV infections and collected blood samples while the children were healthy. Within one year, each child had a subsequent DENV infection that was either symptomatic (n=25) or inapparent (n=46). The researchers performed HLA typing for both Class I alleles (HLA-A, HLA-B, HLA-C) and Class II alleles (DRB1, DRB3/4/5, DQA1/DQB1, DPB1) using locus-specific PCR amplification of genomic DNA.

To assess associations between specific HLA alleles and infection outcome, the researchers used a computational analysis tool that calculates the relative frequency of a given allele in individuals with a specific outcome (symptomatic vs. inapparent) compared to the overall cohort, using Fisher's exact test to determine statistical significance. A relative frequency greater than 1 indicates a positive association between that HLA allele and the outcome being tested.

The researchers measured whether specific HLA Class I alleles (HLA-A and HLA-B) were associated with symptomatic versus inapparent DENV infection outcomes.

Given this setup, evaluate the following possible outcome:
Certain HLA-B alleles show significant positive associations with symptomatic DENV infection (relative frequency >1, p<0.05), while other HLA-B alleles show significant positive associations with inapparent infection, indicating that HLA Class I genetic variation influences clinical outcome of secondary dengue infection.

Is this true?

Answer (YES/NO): NO